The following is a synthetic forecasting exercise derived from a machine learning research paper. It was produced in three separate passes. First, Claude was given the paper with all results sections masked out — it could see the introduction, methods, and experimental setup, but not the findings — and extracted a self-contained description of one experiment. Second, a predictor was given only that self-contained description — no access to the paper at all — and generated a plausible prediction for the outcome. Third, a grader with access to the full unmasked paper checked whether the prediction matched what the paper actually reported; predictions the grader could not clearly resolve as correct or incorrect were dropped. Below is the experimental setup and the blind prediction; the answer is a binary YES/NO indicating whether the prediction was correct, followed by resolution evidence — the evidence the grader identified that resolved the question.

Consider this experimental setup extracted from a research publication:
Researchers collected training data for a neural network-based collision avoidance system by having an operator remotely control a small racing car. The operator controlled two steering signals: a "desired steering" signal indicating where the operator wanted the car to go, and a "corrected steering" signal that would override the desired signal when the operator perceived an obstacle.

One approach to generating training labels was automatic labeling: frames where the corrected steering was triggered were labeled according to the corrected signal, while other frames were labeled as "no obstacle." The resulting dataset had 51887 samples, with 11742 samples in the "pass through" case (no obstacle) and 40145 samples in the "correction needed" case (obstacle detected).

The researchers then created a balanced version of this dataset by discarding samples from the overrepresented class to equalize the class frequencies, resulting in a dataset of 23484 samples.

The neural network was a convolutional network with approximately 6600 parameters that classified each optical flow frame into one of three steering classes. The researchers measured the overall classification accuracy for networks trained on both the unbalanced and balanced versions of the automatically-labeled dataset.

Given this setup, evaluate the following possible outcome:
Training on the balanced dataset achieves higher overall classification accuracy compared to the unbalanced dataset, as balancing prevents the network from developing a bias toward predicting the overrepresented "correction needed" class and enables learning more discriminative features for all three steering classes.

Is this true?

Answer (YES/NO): NO